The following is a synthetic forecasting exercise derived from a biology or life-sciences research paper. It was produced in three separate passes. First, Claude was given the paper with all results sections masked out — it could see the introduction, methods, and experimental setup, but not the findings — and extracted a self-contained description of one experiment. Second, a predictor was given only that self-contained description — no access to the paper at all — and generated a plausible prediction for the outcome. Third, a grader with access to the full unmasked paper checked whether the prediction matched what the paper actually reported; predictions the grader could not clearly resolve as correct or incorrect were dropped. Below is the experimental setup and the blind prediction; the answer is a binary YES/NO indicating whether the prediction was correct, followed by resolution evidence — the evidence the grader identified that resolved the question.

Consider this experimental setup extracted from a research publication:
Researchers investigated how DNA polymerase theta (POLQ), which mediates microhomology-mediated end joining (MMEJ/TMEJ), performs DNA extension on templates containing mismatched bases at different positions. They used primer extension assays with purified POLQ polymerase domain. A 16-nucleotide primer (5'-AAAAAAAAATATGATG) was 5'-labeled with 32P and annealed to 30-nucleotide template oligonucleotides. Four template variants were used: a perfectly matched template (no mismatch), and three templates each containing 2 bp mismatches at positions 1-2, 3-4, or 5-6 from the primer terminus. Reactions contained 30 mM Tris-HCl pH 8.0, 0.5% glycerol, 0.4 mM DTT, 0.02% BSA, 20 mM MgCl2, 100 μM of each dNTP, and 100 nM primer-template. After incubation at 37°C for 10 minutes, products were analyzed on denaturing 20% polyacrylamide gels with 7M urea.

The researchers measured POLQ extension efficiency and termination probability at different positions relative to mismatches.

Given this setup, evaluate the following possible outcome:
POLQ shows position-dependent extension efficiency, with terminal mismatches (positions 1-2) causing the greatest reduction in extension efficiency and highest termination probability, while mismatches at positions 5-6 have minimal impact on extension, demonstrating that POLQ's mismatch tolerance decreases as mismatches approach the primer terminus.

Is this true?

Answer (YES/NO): NO